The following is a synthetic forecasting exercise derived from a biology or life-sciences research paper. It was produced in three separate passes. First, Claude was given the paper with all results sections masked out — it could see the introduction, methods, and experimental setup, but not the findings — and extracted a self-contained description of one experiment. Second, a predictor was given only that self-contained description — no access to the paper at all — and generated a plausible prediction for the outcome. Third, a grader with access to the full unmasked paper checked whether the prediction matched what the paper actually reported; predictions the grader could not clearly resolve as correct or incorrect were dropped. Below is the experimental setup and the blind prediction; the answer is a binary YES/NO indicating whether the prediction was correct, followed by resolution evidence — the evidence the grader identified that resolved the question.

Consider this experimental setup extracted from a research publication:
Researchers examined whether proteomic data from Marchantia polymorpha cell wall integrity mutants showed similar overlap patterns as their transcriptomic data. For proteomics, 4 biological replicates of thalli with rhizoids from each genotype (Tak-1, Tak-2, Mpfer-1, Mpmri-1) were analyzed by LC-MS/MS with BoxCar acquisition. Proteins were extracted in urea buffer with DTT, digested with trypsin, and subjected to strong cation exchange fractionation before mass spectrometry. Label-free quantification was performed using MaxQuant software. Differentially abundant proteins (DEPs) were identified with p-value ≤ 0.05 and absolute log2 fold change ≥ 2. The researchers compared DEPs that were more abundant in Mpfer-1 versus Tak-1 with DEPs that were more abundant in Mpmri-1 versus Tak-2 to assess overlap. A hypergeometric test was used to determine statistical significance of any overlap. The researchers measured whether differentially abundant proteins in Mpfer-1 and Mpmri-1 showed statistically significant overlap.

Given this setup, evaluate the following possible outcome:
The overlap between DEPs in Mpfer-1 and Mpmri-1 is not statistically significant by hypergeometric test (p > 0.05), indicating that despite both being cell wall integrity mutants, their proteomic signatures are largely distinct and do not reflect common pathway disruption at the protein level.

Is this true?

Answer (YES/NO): NO